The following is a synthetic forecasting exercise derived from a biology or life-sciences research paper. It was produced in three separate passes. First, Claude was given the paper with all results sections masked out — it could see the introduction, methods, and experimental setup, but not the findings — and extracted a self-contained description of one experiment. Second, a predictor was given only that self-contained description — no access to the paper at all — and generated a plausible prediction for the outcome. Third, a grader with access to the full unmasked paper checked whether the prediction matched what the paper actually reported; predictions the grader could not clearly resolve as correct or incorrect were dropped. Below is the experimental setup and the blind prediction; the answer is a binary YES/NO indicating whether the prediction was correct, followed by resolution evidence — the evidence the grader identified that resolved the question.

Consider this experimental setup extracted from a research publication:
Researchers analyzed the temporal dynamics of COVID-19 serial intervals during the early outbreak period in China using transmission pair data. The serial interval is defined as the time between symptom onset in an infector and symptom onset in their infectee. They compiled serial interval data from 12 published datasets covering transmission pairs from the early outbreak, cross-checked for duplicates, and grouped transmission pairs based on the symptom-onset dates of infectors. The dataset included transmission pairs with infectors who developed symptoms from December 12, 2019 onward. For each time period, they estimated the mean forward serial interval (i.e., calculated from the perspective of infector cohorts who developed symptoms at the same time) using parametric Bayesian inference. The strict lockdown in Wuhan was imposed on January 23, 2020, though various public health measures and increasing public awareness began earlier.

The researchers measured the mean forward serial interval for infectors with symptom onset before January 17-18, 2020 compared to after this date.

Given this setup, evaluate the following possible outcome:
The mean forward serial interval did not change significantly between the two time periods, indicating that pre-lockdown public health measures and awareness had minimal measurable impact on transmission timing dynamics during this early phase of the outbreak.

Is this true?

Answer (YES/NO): NO